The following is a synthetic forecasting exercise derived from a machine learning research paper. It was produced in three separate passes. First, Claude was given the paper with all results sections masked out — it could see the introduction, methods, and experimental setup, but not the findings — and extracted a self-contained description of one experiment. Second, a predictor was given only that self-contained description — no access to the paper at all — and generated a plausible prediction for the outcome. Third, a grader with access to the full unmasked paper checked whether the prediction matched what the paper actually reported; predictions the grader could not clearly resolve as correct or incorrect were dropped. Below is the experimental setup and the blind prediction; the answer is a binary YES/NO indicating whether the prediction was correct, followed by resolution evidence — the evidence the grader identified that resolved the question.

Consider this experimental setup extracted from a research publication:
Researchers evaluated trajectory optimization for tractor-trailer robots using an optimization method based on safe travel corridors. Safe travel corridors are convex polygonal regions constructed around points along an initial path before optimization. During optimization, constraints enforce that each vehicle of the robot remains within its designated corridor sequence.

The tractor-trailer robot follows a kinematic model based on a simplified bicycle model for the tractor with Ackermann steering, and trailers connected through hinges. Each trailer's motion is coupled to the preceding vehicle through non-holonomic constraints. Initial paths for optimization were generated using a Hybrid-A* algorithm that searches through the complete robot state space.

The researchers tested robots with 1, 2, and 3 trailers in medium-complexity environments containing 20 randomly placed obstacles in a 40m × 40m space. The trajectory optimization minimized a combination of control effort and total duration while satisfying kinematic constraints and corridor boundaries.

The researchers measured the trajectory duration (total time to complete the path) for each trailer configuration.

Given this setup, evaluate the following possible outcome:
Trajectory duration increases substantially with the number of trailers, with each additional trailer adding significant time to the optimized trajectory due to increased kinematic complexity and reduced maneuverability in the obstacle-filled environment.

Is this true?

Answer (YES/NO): NO